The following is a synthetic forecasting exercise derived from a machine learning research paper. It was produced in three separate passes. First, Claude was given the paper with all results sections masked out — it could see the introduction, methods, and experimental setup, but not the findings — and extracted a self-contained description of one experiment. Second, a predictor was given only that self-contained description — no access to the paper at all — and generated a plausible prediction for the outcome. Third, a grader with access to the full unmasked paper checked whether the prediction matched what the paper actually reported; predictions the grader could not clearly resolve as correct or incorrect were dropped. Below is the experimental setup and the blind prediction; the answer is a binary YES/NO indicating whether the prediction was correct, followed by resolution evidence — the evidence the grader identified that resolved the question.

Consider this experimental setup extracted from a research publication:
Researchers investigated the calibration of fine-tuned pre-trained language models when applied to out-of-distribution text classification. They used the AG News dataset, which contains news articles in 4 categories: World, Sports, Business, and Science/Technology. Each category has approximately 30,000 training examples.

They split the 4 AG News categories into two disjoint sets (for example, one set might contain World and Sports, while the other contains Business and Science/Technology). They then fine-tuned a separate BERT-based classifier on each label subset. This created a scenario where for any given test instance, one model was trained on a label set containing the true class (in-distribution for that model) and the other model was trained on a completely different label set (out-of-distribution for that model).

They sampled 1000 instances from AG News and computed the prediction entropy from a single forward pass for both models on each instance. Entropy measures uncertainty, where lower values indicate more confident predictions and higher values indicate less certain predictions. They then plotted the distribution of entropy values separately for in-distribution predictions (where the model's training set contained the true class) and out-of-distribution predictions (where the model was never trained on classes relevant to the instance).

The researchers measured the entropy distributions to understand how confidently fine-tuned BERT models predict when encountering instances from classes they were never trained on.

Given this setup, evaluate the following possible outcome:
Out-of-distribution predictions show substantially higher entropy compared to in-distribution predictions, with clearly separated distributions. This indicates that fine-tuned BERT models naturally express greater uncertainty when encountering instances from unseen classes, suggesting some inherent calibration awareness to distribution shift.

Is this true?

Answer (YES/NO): NO